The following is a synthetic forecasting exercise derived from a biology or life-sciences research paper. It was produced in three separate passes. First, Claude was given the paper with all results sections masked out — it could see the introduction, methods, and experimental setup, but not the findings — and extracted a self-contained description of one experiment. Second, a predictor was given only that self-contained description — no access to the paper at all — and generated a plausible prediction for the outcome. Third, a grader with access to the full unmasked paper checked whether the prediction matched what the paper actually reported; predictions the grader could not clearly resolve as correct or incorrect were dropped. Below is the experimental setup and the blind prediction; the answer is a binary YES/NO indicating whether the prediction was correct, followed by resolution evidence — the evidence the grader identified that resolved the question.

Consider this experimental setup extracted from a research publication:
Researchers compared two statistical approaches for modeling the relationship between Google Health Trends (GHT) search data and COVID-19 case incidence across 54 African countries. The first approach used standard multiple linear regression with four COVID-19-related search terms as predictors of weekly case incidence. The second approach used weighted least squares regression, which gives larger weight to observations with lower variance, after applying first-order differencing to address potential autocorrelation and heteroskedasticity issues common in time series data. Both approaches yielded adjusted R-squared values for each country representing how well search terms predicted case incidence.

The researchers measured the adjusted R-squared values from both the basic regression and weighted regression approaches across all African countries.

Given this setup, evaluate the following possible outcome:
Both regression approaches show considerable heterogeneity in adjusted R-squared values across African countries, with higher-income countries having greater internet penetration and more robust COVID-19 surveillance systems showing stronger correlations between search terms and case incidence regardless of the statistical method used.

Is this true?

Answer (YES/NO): NO